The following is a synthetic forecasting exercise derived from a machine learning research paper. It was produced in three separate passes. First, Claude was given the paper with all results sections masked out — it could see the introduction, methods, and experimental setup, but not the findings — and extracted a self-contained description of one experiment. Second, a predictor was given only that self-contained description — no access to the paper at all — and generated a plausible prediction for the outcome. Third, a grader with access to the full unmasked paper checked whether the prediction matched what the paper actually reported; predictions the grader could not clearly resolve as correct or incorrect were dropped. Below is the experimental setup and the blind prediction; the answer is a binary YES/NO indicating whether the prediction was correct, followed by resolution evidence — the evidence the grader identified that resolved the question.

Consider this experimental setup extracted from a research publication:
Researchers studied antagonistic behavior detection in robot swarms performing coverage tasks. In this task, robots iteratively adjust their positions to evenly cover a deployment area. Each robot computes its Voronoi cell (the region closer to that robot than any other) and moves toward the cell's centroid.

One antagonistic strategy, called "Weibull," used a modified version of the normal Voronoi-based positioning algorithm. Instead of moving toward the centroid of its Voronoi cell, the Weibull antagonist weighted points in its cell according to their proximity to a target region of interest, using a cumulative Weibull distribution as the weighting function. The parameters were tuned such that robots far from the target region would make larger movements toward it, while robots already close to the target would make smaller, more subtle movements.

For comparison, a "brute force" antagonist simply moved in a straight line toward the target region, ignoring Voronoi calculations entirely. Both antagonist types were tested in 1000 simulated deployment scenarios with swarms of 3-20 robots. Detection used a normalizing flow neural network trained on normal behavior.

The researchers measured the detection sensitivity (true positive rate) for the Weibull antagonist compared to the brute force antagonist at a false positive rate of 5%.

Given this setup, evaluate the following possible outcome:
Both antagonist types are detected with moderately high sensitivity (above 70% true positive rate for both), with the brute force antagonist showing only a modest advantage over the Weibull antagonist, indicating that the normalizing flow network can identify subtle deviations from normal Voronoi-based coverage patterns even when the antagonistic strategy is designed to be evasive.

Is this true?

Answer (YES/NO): YES